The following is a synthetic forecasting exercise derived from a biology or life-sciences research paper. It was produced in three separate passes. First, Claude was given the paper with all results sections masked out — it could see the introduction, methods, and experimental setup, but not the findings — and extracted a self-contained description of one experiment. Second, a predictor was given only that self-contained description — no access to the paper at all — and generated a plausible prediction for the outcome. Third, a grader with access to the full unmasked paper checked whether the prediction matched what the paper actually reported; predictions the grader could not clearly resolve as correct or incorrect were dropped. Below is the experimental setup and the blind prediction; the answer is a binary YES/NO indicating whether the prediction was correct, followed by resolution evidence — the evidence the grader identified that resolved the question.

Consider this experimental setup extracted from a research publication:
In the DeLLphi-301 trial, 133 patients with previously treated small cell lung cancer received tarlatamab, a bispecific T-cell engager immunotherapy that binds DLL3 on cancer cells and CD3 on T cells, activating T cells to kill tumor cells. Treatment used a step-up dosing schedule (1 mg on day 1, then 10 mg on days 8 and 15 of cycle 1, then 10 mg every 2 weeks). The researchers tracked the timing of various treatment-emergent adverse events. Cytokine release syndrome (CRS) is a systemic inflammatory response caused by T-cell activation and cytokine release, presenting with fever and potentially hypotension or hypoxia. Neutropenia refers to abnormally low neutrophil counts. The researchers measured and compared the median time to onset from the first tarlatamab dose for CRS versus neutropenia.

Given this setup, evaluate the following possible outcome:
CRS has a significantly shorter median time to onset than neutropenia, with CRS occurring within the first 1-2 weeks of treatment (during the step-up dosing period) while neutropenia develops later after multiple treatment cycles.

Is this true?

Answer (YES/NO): YES